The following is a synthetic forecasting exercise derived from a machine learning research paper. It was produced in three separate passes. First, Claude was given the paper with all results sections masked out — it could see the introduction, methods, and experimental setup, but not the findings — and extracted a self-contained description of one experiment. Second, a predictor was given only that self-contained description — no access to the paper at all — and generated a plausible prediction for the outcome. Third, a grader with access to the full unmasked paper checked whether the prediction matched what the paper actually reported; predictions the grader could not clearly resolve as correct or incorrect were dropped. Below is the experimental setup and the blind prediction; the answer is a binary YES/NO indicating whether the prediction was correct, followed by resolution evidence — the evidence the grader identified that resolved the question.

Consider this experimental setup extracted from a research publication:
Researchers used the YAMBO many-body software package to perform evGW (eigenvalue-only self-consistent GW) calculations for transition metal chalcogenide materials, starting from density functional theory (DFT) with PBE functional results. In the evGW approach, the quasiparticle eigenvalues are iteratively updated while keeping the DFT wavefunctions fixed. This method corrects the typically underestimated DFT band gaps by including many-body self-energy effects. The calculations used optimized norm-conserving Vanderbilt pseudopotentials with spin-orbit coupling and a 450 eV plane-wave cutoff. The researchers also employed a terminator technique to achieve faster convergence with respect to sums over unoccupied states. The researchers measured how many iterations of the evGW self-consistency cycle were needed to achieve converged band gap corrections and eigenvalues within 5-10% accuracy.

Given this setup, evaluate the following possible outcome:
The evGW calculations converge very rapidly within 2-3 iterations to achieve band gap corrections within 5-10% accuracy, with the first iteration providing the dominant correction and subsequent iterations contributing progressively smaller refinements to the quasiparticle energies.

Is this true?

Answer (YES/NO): YES